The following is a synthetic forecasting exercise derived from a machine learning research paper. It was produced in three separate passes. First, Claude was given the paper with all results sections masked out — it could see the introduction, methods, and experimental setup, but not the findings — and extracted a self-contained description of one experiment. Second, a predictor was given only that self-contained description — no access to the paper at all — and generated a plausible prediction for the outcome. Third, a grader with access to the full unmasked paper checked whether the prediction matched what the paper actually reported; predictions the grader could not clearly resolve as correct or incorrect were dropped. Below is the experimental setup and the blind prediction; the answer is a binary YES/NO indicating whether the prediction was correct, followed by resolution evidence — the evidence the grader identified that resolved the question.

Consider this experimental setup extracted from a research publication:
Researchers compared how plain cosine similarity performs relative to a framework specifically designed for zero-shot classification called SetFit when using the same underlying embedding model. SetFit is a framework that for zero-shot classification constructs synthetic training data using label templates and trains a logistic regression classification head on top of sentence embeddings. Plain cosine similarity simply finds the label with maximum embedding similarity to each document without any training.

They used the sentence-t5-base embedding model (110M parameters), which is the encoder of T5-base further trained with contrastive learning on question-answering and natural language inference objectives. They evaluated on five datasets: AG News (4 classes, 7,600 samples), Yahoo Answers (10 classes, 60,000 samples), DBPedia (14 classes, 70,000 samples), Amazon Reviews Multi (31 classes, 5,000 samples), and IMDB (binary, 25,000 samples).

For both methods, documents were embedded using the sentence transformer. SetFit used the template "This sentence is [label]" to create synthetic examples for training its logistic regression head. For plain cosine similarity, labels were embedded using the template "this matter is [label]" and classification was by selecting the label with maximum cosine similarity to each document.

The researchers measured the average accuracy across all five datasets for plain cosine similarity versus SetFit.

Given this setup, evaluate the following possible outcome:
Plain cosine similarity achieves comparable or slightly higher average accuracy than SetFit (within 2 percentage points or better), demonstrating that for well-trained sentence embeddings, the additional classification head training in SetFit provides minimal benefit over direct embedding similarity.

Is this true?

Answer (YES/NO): YES